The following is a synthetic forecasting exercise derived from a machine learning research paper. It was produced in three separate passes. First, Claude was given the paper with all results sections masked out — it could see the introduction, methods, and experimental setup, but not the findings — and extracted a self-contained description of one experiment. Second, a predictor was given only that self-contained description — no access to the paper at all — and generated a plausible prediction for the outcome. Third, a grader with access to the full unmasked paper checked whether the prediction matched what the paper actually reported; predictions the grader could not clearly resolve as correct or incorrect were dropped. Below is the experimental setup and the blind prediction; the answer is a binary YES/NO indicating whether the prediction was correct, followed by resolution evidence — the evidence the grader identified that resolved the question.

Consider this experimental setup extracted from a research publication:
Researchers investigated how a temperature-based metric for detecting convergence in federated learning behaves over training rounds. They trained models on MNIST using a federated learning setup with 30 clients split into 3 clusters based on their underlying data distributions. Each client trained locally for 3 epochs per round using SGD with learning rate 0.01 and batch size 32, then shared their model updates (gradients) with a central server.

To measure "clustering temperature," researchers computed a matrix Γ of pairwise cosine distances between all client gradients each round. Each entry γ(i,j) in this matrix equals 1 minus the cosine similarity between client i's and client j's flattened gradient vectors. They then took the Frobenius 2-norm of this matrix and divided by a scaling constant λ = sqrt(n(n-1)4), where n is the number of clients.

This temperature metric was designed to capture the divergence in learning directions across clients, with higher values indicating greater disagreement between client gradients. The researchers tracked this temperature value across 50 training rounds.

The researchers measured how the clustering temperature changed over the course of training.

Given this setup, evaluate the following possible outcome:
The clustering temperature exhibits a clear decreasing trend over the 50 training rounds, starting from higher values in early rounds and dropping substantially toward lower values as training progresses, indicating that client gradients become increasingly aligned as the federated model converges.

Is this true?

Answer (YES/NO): NO